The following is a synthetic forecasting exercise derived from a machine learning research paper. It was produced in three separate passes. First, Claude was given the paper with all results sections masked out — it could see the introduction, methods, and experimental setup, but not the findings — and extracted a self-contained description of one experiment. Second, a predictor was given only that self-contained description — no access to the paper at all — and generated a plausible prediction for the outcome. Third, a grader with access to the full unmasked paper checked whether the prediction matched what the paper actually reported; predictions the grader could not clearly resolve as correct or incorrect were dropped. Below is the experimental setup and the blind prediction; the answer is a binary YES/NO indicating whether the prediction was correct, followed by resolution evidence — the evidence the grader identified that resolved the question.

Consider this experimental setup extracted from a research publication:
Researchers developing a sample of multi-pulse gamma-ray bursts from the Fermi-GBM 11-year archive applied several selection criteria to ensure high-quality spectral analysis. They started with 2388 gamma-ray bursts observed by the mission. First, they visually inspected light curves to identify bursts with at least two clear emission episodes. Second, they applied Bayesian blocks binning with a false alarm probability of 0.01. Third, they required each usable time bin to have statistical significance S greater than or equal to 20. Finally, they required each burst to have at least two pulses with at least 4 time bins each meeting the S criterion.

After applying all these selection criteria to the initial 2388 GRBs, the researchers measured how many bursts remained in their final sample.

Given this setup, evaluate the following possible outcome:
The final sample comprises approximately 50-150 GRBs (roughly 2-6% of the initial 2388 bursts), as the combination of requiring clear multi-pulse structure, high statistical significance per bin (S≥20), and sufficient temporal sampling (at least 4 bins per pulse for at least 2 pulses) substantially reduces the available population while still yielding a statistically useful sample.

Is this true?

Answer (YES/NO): NO